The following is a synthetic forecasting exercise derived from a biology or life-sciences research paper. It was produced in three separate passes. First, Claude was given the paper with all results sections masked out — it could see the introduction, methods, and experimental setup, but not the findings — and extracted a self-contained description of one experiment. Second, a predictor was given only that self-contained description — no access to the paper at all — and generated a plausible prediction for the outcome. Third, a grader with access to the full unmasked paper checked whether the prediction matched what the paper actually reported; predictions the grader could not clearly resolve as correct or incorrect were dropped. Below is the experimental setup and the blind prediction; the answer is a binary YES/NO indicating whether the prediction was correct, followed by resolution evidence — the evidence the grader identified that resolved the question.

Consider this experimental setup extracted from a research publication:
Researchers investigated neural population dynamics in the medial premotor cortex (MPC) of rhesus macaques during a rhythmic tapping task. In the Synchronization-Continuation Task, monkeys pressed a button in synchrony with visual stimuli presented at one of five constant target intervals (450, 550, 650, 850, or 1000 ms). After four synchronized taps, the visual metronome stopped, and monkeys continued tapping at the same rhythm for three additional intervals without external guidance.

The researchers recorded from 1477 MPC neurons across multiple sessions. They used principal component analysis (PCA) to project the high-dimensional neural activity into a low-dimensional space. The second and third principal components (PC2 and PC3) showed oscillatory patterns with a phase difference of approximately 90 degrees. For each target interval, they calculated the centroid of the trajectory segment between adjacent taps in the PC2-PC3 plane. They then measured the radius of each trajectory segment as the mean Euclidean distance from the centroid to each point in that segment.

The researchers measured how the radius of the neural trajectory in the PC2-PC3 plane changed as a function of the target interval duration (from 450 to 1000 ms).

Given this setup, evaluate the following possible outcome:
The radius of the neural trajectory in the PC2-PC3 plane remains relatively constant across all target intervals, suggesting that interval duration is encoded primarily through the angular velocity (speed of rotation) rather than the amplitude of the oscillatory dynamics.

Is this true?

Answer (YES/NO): NO